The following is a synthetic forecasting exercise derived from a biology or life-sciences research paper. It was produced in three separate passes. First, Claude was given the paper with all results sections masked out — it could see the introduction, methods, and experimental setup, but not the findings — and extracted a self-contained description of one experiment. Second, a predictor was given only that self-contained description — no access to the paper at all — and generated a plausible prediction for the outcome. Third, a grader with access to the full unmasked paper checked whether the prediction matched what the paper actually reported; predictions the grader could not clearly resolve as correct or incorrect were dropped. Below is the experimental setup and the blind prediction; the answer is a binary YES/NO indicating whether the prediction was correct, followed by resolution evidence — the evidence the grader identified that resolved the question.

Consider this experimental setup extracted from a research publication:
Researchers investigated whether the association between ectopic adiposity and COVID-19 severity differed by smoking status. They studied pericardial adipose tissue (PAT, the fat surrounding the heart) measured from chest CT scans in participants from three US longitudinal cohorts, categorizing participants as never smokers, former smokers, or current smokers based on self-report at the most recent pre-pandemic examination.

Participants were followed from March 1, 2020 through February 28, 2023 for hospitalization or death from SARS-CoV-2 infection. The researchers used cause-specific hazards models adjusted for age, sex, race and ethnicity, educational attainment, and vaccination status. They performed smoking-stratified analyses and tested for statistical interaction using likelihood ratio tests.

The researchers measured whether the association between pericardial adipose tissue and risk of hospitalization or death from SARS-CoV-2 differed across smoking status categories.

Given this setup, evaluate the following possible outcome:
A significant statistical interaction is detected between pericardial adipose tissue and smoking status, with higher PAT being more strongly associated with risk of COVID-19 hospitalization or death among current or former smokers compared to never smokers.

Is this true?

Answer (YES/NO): NO